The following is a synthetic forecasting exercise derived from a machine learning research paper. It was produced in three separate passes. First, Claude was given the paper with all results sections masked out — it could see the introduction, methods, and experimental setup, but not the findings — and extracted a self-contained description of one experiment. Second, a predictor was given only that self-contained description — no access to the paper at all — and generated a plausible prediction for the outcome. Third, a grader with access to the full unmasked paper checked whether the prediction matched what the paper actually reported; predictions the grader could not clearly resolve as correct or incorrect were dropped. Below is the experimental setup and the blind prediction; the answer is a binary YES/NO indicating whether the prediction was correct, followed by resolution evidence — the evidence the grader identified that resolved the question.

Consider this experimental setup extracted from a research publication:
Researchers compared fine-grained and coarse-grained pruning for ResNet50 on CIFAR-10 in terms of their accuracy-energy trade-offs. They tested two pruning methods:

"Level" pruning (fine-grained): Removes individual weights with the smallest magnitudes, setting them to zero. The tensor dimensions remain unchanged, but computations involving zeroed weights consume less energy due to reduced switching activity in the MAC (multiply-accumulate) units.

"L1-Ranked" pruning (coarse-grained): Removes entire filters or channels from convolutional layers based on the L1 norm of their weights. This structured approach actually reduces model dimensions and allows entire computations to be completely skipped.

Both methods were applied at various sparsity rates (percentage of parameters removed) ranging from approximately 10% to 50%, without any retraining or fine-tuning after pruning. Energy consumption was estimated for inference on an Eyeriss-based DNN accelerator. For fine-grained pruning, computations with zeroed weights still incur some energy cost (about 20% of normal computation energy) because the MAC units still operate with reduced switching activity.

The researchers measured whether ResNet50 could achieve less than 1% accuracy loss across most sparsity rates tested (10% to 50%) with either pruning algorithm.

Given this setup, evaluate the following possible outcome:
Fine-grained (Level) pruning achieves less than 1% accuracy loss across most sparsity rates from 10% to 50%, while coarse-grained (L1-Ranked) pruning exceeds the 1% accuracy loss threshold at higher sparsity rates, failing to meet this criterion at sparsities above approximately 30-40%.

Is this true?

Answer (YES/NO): NO